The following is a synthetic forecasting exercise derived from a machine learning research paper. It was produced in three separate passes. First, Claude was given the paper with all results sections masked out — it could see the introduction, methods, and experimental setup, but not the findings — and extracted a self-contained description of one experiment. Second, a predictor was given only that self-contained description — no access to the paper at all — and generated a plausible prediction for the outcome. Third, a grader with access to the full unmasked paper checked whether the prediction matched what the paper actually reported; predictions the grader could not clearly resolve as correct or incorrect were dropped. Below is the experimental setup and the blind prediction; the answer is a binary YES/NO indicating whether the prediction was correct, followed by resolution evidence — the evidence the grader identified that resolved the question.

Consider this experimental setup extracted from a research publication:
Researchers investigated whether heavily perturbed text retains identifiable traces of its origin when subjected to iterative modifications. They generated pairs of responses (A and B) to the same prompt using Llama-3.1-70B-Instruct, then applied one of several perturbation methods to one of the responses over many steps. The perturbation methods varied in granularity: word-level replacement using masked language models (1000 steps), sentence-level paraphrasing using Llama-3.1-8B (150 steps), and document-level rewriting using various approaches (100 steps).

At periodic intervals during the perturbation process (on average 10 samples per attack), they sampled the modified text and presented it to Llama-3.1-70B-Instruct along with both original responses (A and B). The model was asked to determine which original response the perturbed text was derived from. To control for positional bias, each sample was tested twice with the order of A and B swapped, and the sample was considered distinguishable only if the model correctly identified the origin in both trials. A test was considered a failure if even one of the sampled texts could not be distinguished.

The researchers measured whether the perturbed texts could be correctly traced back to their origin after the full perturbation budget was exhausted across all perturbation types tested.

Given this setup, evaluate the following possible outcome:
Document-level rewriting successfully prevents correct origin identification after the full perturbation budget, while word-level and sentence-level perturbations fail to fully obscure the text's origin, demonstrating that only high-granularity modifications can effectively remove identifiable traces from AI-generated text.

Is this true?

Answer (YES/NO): NO